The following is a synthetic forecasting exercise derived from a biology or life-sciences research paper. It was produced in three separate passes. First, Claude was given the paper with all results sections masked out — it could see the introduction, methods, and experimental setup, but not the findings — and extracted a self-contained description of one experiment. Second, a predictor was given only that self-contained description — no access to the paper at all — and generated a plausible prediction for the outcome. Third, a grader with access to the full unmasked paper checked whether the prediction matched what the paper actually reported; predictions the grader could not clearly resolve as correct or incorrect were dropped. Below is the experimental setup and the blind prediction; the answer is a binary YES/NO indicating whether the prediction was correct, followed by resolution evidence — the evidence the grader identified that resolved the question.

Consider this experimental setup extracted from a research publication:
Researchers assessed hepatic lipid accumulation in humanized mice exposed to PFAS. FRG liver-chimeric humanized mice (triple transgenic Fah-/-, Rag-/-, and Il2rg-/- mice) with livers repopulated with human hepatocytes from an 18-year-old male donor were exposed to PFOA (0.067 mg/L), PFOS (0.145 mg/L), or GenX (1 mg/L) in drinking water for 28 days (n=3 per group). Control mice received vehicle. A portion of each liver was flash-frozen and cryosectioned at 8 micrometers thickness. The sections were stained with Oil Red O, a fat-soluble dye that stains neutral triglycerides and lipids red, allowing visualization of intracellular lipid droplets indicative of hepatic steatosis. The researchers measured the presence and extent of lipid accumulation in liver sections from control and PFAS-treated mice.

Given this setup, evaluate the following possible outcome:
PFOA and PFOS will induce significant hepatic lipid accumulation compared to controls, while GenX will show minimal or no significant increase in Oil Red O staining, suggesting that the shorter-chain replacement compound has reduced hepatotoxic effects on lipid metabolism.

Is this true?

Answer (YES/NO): NO